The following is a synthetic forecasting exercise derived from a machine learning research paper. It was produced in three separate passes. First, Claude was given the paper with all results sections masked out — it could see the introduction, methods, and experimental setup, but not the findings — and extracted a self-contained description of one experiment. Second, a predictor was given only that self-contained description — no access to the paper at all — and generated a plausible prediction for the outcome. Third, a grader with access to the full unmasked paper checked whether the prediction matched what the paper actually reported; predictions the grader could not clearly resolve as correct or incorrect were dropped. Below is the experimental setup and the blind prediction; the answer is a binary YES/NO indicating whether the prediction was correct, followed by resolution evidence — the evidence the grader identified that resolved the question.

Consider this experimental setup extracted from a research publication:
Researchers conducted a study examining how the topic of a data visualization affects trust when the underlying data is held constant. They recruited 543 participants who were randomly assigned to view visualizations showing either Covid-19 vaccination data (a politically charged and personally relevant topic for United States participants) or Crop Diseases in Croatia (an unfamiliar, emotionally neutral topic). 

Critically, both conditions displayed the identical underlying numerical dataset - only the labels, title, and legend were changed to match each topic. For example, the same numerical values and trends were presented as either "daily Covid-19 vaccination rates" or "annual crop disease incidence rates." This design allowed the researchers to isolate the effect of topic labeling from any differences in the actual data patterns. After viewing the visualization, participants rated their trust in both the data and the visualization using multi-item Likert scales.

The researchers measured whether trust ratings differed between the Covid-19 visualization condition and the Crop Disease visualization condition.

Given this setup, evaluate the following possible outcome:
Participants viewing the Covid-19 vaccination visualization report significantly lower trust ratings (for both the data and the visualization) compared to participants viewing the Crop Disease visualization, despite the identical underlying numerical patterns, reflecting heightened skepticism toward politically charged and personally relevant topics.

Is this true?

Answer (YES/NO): NO